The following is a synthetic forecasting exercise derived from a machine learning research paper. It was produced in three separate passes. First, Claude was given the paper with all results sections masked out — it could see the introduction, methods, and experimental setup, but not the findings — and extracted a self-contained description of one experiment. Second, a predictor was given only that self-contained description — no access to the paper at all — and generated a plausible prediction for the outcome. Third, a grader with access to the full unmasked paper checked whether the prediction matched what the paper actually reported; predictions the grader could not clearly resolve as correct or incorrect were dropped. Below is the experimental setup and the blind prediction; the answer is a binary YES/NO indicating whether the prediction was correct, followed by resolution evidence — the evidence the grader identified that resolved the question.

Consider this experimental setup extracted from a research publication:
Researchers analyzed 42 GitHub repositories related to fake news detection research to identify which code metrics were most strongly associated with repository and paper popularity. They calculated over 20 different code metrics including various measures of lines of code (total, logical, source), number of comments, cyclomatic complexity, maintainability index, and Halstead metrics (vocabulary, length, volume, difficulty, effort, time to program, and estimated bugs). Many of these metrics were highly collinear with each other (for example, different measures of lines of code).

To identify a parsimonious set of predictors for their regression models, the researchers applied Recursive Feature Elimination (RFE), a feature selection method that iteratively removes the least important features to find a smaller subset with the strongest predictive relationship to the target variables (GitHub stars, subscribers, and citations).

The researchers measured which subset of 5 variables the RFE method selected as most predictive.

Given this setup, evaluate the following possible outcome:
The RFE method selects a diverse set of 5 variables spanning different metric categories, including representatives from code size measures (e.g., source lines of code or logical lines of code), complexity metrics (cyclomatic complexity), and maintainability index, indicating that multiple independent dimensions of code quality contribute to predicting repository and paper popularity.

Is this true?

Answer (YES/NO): NO